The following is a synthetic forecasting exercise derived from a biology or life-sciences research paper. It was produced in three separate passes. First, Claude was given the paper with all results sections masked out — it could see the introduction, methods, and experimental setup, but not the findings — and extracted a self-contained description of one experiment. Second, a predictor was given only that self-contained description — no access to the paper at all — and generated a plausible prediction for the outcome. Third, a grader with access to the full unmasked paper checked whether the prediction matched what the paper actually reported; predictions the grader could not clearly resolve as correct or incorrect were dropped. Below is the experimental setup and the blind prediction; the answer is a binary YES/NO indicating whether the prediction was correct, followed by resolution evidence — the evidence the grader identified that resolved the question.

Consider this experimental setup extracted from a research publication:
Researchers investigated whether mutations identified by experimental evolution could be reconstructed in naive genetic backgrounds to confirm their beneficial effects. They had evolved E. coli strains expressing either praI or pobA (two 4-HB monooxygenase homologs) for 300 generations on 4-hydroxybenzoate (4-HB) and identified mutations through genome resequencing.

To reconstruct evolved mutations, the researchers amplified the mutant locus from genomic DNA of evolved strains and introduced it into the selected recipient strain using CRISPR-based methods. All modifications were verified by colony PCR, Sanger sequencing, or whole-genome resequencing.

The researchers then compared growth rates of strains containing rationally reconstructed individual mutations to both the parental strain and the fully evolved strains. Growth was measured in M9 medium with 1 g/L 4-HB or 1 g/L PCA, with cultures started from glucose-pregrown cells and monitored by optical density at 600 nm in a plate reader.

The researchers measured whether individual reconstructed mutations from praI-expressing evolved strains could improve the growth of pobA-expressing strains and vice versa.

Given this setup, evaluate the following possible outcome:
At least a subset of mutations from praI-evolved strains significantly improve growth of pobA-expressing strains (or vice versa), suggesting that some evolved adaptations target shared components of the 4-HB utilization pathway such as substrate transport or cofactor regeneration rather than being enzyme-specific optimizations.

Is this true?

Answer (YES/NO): YES